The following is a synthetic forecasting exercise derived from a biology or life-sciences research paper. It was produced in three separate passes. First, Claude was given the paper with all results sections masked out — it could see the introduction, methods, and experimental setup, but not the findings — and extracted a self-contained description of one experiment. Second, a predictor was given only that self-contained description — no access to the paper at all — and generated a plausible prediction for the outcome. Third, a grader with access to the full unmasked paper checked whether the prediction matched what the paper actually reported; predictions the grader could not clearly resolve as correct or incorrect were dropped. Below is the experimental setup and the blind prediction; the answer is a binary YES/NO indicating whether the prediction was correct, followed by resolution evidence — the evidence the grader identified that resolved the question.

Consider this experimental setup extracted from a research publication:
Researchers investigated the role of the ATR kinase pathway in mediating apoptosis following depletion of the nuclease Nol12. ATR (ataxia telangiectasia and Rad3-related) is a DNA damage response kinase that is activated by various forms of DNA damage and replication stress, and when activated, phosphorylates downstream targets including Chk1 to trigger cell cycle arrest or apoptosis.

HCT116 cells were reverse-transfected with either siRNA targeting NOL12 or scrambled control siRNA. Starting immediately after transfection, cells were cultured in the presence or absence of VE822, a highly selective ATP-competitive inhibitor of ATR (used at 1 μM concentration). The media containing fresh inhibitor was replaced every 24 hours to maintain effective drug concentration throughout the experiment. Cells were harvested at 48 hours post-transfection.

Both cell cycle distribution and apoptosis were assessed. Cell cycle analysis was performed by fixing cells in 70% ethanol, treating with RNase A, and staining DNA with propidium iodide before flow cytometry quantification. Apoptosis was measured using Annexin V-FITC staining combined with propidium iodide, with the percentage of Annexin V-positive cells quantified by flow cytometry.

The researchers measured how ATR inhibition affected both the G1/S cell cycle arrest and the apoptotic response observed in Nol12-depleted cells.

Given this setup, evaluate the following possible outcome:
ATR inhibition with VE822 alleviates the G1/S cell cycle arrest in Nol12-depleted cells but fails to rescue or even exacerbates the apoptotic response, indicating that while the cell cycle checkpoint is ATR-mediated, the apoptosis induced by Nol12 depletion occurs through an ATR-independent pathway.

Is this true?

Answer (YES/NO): NO